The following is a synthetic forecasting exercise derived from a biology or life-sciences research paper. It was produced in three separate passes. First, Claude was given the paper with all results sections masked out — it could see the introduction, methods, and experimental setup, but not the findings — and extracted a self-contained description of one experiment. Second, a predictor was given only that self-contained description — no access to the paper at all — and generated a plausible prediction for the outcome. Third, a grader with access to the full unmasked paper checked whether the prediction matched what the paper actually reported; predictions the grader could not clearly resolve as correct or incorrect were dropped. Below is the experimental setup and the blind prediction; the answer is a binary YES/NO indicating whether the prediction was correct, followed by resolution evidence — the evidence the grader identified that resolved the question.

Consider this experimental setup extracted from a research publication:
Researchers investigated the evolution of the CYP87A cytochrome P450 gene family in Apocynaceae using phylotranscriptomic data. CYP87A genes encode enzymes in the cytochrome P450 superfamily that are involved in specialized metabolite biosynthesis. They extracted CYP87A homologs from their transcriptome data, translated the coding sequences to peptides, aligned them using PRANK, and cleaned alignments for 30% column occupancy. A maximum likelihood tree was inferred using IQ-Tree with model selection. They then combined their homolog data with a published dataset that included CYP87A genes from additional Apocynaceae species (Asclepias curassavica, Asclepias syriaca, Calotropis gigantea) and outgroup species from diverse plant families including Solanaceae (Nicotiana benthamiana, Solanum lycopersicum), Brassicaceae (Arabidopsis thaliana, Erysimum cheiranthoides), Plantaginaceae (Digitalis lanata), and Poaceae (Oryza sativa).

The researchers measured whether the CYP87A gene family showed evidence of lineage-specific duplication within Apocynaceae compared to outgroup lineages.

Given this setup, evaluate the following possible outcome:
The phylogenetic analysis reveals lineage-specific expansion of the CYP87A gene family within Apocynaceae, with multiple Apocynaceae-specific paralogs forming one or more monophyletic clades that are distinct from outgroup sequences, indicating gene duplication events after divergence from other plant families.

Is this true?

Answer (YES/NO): YES